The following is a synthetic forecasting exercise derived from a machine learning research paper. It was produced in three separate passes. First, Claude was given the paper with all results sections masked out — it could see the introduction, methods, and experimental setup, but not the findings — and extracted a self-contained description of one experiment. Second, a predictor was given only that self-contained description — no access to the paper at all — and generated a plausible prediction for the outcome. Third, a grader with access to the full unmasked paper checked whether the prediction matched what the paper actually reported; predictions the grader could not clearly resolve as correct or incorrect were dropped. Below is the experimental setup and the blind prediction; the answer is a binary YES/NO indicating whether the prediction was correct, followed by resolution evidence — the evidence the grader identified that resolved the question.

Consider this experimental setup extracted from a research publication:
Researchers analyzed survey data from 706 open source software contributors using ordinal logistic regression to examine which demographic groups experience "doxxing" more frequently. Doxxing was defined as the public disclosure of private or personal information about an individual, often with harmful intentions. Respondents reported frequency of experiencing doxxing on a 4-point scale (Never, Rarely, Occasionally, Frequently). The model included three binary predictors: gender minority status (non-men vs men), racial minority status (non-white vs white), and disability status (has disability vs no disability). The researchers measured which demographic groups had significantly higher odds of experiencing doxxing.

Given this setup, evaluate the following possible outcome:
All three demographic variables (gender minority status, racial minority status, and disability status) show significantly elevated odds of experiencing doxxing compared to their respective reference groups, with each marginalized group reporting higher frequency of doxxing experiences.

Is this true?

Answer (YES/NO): NO